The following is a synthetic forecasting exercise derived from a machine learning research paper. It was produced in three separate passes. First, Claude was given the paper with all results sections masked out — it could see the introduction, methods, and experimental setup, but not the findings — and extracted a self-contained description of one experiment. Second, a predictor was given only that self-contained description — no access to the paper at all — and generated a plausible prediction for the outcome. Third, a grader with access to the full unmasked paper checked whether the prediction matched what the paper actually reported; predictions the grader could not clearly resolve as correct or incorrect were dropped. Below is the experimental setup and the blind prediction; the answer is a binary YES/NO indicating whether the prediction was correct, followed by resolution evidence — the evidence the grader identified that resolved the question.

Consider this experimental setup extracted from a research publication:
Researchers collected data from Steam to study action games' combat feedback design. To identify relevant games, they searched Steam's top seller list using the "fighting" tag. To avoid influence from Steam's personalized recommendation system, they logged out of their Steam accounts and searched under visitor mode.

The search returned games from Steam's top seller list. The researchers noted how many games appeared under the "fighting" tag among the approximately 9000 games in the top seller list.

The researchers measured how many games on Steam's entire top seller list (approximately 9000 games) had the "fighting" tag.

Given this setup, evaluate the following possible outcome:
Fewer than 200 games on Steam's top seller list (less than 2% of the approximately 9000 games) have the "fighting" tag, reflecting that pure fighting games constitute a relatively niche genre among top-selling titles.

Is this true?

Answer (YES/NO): YES